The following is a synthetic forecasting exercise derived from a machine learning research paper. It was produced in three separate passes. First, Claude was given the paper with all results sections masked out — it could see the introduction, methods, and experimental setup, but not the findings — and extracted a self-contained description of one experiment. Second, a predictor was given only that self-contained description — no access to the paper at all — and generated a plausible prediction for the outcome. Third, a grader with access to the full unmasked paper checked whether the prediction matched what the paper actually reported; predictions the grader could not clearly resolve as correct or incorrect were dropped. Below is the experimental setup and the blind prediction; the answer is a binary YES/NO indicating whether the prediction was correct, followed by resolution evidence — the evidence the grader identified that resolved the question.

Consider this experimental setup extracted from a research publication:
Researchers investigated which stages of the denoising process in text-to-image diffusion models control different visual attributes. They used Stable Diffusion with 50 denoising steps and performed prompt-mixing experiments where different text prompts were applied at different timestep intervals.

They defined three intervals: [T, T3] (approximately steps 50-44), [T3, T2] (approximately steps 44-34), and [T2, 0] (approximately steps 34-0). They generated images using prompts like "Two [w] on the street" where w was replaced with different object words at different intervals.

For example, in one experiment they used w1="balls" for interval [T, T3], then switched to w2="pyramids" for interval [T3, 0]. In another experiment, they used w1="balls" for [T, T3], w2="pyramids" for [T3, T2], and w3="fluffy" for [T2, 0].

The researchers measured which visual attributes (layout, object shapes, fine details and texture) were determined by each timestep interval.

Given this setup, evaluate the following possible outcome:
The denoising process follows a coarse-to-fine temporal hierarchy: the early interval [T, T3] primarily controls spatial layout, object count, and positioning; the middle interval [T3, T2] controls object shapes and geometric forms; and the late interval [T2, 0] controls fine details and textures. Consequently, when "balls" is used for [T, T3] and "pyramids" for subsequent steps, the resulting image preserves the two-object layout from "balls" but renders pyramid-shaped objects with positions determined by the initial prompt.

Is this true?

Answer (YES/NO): YES